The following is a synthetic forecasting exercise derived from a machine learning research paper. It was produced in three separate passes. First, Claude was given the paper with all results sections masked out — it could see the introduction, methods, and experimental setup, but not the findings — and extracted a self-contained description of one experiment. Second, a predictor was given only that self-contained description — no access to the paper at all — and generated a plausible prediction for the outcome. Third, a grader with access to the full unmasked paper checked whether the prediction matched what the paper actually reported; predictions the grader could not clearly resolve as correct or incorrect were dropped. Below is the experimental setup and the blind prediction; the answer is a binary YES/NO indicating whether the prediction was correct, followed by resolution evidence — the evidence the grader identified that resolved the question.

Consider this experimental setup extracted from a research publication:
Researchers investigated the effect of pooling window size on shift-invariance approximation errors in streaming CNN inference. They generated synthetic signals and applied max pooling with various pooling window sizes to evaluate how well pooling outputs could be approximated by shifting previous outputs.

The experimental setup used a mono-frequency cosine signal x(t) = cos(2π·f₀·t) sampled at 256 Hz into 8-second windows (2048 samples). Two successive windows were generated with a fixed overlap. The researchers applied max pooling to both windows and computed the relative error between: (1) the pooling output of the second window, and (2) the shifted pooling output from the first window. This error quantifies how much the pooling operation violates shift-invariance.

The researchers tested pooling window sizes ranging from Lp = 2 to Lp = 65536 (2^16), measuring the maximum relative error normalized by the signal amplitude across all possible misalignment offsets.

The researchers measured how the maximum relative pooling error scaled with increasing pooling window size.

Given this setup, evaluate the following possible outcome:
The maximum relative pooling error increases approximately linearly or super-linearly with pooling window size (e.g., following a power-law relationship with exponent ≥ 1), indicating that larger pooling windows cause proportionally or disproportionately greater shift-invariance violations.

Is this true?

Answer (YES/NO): YES